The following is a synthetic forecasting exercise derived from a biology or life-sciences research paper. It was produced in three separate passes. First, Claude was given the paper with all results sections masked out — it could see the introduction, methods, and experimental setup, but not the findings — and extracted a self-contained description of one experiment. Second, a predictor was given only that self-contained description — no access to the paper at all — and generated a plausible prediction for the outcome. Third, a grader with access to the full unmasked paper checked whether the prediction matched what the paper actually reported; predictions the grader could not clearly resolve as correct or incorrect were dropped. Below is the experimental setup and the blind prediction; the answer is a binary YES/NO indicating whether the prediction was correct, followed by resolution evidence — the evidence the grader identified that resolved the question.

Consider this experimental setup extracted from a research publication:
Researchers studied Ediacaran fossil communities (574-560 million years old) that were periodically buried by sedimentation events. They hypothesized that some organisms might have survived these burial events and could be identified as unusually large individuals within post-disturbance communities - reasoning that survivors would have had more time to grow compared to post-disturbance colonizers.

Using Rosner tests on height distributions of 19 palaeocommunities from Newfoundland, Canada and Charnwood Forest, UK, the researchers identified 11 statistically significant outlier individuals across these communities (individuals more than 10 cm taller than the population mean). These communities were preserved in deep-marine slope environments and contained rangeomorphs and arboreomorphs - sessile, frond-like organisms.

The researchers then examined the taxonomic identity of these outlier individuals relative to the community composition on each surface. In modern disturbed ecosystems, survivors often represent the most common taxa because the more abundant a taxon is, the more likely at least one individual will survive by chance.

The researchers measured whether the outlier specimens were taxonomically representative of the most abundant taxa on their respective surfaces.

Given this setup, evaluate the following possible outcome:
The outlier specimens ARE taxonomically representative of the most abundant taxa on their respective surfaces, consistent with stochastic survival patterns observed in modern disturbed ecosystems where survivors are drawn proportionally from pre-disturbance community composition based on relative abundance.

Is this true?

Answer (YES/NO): YES